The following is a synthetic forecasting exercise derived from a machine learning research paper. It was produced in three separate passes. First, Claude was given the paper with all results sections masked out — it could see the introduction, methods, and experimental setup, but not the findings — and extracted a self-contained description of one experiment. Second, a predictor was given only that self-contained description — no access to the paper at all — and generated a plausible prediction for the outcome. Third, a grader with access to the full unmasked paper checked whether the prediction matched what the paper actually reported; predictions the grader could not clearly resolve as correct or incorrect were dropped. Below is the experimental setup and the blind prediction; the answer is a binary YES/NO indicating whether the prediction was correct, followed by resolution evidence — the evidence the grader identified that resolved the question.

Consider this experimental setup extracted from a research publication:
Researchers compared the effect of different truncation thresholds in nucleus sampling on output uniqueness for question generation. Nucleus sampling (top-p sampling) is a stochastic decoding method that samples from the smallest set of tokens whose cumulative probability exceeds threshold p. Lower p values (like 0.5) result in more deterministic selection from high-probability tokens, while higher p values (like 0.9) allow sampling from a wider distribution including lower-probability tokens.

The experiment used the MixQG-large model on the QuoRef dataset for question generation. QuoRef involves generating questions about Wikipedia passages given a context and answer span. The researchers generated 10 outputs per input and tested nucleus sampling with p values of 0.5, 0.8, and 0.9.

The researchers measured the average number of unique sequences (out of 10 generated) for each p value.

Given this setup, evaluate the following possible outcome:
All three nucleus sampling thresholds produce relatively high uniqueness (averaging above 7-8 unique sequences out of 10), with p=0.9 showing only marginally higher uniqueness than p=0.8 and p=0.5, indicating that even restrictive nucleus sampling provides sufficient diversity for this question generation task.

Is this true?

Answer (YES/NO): NO